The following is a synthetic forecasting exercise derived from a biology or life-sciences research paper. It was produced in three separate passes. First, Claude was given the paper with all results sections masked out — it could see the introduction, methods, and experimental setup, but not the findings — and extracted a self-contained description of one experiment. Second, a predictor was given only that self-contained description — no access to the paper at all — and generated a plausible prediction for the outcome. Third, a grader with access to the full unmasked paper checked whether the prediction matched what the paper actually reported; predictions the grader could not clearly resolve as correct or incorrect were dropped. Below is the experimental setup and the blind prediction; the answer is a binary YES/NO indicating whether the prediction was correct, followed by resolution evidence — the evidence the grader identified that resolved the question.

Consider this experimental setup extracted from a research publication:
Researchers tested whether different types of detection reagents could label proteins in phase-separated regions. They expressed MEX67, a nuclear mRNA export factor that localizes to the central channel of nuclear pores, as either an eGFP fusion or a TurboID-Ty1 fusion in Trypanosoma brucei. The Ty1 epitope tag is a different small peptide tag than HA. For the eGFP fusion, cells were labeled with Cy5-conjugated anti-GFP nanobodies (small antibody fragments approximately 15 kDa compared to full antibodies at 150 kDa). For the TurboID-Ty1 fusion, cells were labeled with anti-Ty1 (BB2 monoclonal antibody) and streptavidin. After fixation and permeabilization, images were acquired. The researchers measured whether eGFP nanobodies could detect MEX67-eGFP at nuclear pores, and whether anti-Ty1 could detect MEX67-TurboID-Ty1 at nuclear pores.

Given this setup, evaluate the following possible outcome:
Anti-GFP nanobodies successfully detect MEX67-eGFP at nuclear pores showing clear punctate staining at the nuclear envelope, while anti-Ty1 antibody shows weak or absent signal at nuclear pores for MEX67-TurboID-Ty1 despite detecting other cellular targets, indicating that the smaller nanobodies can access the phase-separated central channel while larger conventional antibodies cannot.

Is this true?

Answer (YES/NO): NO